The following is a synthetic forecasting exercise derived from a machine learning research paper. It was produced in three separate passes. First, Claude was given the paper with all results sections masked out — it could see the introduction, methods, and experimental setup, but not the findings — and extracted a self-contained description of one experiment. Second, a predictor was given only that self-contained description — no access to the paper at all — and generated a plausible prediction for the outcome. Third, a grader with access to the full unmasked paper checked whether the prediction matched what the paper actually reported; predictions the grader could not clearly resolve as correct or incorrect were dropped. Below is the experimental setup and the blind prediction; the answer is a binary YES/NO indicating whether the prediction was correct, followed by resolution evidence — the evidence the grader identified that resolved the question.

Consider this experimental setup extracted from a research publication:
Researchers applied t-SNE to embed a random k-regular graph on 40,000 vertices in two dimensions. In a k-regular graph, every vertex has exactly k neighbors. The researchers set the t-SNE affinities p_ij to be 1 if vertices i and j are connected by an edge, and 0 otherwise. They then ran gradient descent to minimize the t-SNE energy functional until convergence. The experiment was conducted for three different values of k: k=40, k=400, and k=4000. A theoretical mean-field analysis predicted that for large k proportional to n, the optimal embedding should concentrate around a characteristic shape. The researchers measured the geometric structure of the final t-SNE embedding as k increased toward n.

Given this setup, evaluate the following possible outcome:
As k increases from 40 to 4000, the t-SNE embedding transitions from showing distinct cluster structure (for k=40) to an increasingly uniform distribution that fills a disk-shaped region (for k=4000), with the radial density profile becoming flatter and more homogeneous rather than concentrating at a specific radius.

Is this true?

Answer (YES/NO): NO